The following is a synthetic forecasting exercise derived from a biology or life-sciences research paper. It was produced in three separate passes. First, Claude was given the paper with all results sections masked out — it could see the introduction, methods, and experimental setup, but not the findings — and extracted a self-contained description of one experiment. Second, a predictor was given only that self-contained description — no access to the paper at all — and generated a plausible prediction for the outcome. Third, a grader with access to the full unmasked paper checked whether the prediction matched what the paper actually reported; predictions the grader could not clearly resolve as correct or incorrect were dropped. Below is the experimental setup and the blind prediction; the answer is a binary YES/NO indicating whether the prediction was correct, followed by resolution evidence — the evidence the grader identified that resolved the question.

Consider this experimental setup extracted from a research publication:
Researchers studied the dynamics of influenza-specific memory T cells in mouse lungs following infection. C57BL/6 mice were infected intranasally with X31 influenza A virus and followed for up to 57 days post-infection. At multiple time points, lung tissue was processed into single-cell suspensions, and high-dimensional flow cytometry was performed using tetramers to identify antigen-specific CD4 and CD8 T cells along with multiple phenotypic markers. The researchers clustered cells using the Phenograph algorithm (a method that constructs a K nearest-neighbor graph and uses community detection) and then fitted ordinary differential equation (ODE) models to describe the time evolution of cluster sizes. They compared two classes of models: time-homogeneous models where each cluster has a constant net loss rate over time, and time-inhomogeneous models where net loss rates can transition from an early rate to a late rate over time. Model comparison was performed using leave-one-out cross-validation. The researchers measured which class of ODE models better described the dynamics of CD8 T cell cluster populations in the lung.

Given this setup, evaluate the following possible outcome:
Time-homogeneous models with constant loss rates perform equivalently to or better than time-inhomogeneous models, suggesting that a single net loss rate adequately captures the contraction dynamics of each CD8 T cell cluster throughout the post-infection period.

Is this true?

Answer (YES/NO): NO